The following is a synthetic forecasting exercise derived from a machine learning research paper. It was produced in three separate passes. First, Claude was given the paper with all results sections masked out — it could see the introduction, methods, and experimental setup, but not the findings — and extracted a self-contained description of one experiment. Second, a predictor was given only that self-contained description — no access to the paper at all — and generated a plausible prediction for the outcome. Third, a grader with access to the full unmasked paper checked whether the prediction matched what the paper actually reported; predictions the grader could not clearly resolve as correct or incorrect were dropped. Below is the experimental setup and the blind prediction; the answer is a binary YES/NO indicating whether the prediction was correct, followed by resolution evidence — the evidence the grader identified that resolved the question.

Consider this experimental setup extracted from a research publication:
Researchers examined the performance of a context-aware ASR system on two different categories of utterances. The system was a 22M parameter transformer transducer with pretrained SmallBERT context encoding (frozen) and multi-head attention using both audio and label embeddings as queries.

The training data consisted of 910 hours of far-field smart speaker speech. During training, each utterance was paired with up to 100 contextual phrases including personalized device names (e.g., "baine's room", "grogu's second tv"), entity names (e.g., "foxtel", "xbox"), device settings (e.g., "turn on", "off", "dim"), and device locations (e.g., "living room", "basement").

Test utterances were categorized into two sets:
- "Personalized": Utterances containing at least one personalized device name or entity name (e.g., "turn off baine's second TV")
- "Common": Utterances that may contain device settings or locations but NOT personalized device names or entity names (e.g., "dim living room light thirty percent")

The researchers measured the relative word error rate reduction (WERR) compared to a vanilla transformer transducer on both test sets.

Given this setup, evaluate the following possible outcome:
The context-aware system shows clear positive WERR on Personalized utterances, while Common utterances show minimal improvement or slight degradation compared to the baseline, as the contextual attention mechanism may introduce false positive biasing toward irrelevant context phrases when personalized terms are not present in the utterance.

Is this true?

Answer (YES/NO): NO